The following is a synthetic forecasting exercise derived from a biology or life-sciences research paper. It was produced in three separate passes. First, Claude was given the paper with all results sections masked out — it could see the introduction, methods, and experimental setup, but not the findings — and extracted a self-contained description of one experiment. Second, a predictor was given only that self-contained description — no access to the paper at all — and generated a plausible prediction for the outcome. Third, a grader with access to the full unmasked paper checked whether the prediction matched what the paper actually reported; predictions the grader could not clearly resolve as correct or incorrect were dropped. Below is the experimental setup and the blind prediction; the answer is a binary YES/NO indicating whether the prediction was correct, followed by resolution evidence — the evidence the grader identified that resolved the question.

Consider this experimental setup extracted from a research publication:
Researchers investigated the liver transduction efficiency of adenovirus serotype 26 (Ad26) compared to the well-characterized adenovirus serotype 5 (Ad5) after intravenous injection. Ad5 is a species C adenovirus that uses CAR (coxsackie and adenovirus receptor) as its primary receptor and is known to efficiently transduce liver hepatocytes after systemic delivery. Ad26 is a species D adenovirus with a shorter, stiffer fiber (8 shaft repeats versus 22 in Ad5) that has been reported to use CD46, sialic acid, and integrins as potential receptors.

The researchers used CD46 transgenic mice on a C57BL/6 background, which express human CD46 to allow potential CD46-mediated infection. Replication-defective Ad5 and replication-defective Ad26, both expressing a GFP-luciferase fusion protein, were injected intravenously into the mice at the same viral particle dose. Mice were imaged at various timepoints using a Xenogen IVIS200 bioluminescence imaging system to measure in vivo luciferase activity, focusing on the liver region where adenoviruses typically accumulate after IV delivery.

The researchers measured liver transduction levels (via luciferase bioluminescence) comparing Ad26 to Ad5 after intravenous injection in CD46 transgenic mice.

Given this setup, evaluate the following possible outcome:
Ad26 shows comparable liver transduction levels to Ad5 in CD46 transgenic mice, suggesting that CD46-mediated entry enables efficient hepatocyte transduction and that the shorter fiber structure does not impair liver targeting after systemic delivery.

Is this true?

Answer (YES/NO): NO